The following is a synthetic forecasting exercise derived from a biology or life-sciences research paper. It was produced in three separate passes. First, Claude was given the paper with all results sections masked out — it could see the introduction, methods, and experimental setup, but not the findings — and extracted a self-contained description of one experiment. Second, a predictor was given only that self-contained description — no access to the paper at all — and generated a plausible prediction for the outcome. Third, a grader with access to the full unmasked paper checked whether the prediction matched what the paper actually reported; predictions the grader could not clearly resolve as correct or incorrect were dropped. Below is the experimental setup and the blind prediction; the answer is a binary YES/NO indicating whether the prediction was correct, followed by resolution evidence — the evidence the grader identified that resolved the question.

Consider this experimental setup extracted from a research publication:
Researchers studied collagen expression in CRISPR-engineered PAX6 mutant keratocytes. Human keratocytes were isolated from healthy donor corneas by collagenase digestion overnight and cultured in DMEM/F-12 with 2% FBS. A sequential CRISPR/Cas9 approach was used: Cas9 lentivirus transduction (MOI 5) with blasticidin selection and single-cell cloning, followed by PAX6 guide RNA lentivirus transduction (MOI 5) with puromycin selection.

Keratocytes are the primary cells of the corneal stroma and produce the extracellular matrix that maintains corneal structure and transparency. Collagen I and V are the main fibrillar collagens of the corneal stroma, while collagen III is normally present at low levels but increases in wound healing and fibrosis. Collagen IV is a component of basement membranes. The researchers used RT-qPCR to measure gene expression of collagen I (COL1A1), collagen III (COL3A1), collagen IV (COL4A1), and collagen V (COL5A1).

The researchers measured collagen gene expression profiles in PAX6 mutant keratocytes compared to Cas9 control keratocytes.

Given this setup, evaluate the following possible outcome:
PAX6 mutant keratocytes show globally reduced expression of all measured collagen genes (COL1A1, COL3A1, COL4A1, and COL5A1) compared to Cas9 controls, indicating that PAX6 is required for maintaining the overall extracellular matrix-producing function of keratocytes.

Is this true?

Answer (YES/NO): NO